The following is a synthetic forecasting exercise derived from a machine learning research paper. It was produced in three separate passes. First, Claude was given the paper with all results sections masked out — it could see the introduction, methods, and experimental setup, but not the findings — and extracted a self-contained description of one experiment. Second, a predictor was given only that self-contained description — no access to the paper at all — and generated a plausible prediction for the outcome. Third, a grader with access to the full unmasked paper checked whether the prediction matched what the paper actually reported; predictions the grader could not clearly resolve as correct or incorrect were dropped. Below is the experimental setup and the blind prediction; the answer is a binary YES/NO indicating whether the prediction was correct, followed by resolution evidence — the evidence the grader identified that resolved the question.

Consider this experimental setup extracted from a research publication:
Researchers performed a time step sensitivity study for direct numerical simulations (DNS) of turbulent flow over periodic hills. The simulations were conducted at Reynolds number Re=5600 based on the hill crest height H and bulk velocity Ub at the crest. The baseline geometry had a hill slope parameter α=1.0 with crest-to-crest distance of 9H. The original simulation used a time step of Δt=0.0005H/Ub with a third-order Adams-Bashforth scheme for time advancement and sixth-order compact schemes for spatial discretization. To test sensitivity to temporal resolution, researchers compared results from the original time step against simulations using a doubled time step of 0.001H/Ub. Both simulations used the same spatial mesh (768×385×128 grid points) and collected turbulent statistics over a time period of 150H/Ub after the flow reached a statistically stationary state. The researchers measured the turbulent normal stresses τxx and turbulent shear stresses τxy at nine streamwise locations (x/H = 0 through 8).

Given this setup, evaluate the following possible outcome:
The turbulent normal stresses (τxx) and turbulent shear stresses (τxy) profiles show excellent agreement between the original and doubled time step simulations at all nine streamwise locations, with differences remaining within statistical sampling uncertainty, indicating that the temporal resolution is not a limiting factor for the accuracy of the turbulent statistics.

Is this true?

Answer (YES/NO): YES